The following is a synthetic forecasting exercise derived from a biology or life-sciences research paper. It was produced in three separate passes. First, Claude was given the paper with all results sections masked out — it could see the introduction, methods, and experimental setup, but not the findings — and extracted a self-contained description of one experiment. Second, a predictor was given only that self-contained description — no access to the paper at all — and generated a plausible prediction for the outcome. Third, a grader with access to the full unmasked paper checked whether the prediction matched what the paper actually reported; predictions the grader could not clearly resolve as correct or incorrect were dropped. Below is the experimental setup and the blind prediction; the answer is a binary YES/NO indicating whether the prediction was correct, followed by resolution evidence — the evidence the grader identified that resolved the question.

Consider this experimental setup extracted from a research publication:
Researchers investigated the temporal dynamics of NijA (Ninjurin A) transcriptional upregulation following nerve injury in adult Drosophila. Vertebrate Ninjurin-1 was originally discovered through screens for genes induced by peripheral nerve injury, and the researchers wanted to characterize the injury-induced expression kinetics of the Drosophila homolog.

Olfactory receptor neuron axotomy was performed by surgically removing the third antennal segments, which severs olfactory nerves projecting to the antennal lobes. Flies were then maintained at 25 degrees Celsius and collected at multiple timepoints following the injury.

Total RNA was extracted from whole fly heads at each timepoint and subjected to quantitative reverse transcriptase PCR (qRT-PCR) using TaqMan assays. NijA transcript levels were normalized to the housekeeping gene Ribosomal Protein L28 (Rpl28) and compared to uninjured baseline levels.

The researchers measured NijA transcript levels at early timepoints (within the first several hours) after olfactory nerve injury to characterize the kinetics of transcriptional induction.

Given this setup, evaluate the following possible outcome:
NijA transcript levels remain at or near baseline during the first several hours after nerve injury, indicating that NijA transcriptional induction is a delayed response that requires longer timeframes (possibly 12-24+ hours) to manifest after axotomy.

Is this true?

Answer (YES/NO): NO